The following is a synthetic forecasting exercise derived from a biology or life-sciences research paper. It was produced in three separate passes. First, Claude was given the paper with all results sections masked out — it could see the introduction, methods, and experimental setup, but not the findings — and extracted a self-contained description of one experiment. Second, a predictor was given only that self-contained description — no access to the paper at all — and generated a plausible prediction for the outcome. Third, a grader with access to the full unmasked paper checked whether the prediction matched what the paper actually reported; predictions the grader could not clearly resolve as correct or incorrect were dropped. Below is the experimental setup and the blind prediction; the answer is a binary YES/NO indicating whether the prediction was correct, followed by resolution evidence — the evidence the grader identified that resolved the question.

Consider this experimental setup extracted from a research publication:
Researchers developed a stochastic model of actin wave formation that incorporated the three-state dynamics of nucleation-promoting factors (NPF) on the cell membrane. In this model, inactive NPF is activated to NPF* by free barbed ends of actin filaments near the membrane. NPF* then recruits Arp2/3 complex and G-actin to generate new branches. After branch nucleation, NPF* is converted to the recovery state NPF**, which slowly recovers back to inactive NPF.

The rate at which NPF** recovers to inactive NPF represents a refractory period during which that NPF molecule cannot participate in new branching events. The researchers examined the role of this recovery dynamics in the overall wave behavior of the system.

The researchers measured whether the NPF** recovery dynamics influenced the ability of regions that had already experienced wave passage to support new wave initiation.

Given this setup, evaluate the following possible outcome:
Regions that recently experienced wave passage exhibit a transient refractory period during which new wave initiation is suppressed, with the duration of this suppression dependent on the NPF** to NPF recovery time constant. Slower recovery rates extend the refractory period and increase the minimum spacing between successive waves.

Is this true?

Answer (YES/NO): YES